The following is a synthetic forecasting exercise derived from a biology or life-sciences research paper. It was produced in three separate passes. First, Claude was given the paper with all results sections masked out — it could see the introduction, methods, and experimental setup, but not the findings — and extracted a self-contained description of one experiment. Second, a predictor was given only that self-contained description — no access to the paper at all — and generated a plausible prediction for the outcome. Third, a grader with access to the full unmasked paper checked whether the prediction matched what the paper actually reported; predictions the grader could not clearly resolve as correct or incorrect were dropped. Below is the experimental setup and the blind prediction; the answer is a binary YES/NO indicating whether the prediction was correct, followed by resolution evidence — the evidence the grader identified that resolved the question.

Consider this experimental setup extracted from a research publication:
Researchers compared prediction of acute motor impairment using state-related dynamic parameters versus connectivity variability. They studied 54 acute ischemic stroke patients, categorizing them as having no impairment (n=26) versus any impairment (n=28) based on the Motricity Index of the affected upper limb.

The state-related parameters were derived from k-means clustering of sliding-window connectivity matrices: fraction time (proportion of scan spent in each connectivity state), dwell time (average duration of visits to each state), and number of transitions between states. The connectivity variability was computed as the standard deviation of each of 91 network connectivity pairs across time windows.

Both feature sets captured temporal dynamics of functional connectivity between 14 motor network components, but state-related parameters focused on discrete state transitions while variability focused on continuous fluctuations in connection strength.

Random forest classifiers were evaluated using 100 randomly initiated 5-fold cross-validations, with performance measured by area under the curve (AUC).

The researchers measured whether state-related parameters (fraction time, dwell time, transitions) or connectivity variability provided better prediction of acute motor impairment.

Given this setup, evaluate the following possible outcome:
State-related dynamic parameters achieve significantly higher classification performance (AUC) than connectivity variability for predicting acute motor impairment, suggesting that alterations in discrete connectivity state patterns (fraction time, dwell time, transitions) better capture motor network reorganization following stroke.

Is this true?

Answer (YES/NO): YES